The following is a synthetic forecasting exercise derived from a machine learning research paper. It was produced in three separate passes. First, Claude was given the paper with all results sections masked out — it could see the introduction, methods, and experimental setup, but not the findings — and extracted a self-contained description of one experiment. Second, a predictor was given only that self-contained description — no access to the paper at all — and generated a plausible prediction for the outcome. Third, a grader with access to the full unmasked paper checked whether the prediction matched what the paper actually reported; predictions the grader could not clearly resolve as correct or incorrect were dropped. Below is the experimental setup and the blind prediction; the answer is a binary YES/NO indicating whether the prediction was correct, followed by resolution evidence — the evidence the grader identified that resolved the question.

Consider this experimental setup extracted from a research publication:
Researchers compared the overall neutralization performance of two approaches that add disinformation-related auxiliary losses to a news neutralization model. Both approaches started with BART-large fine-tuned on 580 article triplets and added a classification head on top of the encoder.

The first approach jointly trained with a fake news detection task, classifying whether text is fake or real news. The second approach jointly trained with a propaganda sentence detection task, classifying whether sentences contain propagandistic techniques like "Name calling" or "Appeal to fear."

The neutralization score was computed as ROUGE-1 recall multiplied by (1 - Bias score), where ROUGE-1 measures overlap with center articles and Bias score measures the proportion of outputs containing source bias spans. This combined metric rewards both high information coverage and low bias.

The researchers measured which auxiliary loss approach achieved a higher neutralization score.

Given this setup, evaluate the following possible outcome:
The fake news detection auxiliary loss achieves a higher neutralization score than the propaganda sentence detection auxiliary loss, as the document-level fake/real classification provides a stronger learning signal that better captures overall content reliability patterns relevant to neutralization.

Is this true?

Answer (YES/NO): NO